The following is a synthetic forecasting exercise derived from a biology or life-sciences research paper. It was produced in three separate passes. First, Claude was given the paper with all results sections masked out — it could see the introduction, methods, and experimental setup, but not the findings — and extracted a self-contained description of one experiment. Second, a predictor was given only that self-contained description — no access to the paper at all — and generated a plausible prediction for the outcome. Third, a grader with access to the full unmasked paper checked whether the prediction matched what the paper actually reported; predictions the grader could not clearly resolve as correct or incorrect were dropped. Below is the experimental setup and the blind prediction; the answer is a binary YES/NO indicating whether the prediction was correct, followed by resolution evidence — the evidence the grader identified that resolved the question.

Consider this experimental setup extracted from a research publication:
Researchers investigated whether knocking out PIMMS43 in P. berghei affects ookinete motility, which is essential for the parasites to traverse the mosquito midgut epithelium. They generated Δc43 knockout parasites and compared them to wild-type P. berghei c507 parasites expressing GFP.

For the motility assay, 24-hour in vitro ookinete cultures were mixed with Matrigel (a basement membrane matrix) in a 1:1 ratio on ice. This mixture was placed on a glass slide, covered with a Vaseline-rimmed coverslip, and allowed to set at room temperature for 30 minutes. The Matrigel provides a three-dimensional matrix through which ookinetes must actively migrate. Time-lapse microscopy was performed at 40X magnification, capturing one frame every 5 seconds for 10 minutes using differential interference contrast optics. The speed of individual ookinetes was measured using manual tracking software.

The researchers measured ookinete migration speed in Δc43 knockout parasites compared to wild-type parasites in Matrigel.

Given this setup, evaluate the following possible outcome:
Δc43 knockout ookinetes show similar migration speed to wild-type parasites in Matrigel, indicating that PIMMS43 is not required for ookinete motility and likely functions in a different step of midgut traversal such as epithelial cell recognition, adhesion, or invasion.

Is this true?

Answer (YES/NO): NO